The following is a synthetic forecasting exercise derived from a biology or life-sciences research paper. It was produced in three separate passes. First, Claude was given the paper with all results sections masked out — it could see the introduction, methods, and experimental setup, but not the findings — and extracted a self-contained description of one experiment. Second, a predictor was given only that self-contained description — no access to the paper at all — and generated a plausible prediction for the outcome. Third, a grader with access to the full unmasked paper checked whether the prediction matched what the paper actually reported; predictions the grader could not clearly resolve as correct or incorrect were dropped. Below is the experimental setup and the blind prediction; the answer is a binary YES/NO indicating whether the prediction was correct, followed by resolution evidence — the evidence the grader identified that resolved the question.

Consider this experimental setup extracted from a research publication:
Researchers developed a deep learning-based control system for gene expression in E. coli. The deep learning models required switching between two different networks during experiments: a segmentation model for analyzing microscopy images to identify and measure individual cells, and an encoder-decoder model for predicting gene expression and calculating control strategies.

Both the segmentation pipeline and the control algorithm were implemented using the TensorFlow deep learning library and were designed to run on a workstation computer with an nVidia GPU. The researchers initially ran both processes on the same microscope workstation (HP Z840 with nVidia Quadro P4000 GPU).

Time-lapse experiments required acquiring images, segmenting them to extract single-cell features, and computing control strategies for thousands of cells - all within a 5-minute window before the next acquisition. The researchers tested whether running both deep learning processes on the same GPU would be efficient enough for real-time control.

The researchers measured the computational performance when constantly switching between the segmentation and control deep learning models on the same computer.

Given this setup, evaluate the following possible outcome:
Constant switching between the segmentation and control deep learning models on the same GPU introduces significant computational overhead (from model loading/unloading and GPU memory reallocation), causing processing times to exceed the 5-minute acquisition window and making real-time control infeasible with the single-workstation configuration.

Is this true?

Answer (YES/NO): YES